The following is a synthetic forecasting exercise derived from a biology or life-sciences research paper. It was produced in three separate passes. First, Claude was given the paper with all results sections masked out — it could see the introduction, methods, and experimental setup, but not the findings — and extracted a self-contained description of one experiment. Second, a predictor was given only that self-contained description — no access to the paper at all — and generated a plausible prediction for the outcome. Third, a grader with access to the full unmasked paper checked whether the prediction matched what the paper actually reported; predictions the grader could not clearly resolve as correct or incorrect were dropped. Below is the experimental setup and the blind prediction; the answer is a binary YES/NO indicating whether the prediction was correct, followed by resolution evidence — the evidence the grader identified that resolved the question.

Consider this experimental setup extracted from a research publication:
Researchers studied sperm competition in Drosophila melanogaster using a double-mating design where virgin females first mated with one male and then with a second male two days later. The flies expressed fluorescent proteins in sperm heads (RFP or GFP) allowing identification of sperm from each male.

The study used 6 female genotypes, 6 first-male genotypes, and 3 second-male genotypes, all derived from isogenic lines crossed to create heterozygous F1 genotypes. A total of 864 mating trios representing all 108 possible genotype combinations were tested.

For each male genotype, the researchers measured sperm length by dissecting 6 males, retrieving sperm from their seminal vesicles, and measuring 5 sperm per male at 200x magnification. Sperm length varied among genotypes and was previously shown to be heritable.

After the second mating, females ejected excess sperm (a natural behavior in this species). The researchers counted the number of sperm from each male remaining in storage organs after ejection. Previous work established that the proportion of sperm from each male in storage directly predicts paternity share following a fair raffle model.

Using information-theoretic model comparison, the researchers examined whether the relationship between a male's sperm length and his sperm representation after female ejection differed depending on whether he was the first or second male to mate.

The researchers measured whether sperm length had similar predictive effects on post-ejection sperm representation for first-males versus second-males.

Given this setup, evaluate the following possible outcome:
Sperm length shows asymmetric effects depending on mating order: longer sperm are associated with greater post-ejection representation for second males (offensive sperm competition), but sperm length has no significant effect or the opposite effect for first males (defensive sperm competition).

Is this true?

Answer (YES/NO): YES